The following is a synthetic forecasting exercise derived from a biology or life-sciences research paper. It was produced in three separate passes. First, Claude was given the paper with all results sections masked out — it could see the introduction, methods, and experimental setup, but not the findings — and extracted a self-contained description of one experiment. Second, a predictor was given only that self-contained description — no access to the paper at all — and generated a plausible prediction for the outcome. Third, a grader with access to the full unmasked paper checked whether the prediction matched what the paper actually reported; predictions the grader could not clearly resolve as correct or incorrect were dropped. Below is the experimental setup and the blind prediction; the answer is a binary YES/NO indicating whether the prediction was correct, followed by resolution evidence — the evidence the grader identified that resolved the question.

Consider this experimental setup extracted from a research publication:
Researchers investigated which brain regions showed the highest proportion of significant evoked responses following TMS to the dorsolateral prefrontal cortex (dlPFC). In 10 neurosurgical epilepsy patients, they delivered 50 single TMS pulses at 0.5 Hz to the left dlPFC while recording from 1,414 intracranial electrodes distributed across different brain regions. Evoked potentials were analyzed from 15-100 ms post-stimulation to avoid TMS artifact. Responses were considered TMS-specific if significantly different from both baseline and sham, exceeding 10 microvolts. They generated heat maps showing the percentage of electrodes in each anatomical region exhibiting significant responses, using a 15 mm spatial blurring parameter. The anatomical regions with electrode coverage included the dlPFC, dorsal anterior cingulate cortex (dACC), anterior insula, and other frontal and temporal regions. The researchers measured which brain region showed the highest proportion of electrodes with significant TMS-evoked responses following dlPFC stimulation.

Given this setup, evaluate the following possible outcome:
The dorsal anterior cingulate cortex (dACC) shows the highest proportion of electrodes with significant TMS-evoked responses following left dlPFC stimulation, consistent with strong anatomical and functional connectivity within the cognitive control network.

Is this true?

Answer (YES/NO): YES